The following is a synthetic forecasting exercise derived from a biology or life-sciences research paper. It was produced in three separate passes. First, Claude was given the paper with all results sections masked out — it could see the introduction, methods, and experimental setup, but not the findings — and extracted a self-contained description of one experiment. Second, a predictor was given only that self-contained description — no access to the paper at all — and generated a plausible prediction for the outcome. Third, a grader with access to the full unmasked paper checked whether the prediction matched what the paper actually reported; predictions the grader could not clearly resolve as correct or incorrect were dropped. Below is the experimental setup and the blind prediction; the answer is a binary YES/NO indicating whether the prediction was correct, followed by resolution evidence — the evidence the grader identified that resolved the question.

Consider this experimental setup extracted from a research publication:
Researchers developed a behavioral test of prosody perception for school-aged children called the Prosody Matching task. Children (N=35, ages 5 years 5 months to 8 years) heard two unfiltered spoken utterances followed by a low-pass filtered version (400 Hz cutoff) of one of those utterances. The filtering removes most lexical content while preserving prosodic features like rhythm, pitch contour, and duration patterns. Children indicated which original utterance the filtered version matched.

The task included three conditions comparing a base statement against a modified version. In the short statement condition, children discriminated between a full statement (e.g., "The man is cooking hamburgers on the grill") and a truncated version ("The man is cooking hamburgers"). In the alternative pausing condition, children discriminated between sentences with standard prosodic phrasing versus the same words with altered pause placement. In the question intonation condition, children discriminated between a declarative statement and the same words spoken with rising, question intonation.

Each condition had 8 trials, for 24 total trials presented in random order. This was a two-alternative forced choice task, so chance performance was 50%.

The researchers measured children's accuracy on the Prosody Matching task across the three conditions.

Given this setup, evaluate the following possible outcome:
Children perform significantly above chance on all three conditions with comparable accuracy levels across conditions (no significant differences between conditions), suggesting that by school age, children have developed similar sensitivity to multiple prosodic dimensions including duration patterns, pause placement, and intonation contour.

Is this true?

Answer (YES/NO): NO